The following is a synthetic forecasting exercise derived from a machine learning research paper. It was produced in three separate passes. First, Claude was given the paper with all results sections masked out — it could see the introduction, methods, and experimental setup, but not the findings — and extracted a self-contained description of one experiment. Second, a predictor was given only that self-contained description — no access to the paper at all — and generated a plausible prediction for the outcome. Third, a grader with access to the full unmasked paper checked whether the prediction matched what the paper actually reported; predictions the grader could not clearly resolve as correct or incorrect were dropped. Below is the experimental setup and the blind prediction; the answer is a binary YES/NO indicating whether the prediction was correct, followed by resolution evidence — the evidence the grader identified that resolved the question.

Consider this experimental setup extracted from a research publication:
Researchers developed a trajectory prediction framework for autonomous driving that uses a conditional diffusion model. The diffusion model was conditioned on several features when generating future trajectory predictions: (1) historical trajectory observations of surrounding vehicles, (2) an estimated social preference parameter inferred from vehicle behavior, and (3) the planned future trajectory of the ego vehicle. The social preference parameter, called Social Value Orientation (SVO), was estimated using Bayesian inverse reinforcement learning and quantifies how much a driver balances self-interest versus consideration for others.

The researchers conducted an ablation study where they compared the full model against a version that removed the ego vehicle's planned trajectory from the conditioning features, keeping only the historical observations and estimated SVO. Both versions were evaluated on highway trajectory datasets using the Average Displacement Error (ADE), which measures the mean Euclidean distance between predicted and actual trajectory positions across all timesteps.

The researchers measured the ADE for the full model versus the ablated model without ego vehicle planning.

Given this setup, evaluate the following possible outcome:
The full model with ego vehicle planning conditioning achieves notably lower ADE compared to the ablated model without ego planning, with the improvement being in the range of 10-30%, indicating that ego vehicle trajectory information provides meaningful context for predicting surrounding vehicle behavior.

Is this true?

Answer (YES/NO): YES